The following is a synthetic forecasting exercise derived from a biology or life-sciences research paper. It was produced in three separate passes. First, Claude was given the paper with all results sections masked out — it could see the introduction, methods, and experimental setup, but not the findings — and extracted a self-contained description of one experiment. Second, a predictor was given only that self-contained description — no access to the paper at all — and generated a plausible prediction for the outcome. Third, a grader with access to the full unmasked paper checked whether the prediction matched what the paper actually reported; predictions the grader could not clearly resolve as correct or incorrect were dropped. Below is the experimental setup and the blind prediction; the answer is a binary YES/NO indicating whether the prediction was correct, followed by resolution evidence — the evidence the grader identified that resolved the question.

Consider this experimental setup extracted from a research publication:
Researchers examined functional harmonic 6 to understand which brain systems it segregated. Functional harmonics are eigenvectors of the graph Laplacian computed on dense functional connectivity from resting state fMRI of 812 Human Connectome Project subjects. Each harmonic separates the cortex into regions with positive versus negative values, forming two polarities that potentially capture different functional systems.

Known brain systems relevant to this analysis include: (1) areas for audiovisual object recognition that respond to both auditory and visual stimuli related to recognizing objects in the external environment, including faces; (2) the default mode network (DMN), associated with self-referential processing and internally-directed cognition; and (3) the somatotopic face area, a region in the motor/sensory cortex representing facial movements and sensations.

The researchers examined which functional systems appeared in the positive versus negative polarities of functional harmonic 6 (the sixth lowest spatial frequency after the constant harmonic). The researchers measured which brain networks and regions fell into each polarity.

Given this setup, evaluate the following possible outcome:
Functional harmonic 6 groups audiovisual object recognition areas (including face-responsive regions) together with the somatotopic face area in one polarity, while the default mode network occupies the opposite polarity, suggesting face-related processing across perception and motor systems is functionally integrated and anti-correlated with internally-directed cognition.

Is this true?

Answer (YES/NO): NO